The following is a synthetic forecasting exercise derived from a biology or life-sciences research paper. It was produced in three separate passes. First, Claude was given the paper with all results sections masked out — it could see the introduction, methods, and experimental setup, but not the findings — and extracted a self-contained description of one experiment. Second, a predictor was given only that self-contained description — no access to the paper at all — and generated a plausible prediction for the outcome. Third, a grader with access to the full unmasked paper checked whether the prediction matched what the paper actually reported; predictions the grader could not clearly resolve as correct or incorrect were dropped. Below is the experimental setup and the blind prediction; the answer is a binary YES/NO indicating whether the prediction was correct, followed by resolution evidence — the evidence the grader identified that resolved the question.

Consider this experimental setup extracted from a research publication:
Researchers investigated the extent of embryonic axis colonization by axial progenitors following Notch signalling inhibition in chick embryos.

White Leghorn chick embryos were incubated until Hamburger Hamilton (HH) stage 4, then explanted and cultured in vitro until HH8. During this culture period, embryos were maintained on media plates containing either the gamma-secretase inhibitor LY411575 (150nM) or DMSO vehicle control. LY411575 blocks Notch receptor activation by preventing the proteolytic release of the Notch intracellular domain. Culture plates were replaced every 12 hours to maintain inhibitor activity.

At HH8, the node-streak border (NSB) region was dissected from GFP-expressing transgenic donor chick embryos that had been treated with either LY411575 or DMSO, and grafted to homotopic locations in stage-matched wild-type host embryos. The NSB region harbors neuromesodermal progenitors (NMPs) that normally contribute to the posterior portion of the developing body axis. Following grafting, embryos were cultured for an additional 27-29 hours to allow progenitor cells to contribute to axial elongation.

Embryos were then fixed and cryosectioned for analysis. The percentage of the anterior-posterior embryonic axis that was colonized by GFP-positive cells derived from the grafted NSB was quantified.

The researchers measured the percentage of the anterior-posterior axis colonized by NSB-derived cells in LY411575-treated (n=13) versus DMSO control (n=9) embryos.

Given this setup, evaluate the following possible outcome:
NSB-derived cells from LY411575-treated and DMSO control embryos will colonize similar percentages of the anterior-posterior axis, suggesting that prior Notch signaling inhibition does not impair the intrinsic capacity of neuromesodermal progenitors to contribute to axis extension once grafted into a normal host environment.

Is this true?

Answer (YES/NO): YES